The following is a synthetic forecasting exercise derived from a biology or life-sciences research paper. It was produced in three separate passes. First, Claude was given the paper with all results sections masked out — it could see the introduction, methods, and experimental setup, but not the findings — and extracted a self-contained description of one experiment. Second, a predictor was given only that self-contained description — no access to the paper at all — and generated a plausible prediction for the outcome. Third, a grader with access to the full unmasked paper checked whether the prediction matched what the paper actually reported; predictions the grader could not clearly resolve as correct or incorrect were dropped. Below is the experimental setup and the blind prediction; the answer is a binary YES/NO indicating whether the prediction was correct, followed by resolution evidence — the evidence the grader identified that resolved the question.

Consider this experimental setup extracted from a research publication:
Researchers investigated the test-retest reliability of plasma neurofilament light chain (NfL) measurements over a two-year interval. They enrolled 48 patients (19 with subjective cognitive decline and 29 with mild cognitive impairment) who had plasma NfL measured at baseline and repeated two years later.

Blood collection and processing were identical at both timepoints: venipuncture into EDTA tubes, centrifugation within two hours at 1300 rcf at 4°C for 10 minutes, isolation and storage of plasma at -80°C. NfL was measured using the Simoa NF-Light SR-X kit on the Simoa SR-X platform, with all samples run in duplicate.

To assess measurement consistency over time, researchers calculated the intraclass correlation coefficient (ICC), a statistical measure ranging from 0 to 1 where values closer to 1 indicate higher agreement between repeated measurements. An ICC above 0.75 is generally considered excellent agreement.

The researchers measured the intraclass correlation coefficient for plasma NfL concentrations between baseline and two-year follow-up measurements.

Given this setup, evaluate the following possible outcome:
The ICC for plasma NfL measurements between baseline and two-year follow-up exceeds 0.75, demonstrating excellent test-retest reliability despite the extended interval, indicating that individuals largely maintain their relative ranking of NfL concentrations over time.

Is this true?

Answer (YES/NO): YES